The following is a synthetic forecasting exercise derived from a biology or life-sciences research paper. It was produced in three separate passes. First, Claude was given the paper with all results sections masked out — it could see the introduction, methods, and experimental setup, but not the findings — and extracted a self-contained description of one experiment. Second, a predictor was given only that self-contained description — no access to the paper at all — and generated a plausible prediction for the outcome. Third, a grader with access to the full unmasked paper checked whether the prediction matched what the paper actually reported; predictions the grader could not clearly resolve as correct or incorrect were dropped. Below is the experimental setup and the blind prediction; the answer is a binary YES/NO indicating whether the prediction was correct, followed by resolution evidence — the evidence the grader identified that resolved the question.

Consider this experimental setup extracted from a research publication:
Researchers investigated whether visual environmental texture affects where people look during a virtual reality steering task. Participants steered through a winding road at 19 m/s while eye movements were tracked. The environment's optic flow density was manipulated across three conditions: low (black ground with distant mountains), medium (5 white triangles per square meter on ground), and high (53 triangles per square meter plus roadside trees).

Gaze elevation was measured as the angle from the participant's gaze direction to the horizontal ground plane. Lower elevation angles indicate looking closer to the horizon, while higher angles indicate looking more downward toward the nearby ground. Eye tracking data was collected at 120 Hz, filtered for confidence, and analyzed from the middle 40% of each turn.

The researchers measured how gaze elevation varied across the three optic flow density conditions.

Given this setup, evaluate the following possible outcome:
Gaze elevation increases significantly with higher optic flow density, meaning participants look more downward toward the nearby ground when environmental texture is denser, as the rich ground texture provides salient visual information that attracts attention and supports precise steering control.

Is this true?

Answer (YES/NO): NO